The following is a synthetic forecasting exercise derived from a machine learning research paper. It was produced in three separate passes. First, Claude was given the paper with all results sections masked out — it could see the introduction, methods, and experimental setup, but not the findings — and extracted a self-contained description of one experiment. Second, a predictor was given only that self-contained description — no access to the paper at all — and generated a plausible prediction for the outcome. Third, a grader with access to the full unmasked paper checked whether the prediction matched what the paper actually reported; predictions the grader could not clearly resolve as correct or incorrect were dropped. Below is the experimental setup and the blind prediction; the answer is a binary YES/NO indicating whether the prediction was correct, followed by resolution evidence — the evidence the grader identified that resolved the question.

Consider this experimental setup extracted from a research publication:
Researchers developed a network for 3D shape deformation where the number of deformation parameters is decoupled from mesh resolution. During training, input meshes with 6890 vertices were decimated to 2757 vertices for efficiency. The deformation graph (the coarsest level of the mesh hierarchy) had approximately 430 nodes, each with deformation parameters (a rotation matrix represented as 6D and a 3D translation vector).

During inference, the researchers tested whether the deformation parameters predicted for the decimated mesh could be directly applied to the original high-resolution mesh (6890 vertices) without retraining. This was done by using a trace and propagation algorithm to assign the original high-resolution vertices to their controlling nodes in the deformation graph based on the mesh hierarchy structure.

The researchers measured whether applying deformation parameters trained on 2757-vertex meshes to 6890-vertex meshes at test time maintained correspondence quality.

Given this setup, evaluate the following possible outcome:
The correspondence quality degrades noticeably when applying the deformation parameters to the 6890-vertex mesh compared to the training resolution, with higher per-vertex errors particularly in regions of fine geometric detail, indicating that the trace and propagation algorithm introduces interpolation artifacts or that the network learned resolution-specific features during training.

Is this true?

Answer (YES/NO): NO